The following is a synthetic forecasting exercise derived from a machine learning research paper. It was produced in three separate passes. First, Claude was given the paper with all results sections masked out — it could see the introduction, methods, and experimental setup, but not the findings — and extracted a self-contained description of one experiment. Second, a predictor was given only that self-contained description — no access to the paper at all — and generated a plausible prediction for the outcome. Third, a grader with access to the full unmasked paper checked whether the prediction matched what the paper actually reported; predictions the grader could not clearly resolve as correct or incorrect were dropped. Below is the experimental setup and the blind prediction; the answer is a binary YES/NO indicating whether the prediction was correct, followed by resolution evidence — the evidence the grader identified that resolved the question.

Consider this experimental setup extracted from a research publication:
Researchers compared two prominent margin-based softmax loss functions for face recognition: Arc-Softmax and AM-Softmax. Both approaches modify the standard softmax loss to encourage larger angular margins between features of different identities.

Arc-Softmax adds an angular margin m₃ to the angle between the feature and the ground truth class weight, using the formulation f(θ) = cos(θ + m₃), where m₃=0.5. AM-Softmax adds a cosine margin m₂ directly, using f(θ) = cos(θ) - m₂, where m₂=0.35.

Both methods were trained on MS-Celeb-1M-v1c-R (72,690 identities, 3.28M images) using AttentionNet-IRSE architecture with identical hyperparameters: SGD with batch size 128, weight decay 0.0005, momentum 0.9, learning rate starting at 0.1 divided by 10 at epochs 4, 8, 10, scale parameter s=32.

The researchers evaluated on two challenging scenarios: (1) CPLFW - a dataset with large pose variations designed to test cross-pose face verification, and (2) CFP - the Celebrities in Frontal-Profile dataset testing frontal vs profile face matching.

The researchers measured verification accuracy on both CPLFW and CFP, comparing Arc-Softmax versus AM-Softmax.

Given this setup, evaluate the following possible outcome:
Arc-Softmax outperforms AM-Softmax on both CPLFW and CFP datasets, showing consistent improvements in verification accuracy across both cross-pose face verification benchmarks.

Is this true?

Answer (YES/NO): NO